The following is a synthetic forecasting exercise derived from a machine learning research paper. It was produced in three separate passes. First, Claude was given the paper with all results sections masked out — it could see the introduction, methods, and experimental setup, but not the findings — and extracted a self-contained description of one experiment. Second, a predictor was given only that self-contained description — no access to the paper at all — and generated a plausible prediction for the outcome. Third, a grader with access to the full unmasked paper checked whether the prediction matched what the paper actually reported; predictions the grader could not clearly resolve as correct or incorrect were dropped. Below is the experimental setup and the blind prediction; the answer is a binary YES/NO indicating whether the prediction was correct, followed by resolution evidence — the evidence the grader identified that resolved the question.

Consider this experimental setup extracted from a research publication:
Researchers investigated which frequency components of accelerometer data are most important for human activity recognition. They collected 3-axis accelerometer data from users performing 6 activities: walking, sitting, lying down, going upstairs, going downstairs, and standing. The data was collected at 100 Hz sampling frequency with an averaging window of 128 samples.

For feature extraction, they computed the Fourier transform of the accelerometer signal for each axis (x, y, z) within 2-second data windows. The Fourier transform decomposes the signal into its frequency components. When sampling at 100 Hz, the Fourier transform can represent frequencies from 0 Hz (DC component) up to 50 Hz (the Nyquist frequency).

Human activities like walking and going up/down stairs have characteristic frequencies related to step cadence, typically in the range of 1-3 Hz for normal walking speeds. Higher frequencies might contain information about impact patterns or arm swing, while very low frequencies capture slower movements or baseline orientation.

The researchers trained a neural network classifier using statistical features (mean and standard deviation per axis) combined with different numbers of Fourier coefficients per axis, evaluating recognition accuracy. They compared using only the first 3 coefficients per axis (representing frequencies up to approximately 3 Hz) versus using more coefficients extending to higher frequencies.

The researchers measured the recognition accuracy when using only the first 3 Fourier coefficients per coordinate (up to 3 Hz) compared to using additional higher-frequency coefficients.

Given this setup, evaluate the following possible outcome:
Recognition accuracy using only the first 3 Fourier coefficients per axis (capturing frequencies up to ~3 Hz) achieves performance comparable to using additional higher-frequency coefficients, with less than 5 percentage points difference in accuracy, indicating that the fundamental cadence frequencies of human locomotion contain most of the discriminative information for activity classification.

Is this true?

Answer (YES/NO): YES